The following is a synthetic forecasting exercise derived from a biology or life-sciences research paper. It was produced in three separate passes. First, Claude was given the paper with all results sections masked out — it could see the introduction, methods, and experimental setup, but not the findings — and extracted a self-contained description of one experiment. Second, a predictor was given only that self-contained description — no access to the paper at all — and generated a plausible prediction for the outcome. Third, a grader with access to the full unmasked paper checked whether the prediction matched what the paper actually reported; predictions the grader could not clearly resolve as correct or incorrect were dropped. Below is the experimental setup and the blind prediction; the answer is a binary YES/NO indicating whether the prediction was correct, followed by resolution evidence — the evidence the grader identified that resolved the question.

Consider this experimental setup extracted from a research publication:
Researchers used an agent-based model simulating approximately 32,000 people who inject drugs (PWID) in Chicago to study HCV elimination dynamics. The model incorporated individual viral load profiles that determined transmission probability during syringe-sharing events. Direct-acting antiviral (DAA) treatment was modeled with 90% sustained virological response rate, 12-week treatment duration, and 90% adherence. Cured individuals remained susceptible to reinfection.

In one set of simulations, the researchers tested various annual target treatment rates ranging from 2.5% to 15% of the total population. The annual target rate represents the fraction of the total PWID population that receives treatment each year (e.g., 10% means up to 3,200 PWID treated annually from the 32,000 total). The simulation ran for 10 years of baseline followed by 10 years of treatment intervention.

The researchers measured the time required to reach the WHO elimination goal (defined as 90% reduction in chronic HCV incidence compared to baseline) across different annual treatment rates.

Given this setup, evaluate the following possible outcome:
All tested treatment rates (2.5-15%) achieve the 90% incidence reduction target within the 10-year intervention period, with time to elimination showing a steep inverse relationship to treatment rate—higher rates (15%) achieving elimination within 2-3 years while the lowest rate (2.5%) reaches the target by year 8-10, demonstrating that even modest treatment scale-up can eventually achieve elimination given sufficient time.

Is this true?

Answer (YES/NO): NO